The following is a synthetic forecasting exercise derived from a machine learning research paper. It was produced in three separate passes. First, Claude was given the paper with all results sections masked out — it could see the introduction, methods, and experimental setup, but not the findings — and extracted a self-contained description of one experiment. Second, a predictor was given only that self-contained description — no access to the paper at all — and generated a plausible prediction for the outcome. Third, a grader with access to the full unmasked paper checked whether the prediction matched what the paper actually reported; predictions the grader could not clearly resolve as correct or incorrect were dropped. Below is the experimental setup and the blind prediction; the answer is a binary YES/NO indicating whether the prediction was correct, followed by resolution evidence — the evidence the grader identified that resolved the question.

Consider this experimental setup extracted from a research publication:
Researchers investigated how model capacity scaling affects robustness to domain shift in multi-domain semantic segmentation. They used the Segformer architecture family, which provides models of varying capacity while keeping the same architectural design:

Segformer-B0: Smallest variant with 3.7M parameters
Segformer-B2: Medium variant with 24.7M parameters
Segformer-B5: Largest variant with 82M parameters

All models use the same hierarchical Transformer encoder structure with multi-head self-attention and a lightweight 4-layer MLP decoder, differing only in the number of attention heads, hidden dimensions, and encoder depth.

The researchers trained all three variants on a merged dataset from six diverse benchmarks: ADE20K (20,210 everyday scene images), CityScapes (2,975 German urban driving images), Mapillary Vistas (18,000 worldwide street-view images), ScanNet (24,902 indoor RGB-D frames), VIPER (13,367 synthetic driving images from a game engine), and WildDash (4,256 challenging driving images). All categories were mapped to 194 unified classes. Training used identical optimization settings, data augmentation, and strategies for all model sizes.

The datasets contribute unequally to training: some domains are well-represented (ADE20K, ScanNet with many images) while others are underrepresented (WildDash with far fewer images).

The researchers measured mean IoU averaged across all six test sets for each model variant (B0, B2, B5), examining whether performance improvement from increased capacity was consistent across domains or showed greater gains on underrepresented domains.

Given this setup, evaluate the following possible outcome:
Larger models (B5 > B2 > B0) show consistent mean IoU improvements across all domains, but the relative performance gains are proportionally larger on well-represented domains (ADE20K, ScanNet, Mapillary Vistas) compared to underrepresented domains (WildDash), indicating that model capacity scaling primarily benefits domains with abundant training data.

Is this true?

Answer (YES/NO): NO